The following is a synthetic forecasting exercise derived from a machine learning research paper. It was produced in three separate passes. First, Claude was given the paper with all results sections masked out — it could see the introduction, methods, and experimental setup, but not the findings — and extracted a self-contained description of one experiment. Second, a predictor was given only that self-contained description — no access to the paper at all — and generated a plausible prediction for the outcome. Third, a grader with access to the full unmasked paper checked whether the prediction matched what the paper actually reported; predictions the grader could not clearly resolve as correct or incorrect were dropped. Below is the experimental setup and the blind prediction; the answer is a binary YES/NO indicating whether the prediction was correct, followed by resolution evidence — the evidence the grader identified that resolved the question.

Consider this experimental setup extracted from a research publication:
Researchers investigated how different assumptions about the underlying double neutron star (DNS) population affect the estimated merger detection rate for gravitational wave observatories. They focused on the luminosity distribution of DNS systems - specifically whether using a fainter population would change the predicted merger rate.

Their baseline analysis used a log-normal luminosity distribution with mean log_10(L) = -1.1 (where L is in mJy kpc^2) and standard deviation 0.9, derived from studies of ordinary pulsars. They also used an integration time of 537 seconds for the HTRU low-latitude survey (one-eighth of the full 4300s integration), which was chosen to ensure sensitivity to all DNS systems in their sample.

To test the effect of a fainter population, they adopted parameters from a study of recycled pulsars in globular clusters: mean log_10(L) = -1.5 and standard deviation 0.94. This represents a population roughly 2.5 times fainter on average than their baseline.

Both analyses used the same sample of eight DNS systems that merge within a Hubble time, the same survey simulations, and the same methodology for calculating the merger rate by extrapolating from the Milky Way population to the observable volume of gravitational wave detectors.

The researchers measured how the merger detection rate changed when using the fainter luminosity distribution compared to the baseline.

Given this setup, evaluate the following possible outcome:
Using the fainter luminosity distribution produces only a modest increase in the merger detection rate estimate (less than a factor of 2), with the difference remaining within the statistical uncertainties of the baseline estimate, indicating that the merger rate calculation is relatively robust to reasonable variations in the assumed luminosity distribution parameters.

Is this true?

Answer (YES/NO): NO